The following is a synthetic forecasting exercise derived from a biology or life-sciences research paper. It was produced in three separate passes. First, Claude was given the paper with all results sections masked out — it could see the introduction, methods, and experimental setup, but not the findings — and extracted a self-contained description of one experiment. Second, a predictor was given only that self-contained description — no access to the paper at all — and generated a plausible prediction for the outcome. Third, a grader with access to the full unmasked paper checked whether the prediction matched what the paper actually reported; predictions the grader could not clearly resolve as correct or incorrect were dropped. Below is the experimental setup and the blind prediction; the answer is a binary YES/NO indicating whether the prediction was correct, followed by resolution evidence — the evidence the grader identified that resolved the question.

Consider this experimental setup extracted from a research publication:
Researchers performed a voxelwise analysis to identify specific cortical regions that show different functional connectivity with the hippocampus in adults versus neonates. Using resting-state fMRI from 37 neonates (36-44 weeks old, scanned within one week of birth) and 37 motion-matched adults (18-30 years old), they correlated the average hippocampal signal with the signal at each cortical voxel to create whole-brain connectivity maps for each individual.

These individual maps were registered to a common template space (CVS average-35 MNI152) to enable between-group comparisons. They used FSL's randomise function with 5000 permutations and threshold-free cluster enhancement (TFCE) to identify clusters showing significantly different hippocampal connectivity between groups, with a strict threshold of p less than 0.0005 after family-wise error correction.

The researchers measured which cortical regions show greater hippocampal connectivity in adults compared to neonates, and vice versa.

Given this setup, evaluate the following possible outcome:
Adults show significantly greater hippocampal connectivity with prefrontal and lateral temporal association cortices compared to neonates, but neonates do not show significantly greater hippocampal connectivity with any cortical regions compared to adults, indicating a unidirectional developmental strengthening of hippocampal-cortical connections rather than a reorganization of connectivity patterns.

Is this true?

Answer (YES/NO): NO